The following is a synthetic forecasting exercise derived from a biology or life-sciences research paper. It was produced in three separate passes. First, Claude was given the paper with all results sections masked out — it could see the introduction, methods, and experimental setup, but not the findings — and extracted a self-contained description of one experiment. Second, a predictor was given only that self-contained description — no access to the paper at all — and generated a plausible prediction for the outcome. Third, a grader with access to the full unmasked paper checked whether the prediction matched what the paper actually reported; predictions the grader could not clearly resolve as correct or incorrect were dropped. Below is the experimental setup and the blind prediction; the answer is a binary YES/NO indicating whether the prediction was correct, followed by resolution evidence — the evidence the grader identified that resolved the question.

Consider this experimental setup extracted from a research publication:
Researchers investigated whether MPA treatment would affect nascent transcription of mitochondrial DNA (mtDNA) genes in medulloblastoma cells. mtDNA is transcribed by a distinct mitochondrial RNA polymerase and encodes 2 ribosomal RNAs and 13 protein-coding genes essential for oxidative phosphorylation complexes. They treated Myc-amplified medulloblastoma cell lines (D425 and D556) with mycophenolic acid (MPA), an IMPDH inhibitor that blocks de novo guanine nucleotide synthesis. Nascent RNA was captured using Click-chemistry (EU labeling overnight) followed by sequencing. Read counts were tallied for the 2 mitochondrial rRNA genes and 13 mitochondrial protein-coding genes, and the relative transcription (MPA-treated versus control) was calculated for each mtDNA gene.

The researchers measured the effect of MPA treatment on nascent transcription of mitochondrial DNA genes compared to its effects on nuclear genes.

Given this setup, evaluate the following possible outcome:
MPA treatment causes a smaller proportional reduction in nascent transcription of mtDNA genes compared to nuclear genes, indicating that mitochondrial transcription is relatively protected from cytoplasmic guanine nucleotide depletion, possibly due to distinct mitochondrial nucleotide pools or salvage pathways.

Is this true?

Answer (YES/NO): NO